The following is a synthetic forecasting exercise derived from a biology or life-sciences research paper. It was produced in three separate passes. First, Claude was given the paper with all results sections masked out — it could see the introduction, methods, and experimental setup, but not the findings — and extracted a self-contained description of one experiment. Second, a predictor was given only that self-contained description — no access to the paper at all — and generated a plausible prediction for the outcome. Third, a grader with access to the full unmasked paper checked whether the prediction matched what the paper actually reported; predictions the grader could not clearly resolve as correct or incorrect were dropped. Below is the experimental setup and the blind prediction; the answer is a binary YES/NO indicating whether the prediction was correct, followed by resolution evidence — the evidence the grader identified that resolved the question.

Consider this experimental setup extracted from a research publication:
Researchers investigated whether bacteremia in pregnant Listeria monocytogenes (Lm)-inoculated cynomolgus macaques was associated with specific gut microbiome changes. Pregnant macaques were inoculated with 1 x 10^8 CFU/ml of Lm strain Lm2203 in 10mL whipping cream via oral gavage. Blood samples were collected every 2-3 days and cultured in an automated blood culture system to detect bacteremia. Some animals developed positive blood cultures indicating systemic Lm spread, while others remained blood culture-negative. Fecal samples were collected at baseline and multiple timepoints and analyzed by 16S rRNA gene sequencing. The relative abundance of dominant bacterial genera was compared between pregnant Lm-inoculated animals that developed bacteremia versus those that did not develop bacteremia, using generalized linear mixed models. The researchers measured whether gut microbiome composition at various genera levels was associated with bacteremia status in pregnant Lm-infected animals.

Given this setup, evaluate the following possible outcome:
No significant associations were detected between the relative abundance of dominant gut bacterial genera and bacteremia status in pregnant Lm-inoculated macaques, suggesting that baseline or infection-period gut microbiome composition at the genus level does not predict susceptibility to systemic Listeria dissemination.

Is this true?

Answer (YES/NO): NO